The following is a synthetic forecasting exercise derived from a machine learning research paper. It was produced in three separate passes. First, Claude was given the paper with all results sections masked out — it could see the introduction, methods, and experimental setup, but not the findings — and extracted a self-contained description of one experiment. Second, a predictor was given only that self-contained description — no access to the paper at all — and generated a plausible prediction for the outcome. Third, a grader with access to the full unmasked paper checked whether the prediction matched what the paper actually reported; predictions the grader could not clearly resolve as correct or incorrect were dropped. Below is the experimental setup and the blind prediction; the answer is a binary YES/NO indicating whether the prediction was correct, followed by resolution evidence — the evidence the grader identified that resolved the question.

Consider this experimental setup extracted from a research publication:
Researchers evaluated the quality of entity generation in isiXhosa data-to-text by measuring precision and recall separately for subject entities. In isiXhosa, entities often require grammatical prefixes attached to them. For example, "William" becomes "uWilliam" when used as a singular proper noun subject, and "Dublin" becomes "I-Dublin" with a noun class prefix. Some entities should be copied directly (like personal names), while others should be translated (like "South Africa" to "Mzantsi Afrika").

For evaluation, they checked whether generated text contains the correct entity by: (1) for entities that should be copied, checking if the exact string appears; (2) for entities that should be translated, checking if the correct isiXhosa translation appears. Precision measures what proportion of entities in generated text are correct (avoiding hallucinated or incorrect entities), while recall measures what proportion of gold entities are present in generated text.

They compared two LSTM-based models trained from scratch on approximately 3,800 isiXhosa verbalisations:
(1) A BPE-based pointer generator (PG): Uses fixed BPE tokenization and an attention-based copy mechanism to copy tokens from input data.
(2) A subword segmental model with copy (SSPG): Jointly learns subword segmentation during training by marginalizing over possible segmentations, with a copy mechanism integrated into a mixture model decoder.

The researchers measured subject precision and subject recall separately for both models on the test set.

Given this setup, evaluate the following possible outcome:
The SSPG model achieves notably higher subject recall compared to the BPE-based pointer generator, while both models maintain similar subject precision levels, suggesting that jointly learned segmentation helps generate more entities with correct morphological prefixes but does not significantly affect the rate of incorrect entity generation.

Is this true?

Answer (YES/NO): YES